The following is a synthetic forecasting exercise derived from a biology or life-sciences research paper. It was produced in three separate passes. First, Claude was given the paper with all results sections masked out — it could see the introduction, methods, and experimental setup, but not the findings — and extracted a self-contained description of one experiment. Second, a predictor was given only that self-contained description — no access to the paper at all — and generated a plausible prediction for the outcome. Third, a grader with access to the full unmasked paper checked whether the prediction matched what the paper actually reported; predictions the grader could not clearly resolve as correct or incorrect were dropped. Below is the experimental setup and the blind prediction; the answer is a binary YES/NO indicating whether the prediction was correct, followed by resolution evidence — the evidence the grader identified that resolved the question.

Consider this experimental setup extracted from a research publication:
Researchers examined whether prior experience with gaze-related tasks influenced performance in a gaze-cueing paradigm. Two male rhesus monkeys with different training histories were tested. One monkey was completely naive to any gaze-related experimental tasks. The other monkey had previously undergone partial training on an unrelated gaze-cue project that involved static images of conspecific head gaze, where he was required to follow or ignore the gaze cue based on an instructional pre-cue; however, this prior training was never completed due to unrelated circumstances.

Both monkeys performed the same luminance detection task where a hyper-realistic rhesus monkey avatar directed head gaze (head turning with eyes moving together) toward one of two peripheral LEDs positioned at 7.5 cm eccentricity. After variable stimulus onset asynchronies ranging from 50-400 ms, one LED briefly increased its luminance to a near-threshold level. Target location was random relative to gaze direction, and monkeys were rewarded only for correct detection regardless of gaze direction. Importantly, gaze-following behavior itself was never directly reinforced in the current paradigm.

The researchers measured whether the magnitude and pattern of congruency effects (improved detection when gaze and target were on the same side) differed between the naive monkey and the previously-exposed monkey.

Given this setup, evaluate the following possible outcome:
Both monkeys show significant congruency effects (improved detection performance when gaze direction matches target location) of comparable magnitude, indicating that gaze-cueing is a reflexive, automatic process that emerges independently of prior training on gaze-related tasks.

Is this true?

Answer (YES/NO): YES